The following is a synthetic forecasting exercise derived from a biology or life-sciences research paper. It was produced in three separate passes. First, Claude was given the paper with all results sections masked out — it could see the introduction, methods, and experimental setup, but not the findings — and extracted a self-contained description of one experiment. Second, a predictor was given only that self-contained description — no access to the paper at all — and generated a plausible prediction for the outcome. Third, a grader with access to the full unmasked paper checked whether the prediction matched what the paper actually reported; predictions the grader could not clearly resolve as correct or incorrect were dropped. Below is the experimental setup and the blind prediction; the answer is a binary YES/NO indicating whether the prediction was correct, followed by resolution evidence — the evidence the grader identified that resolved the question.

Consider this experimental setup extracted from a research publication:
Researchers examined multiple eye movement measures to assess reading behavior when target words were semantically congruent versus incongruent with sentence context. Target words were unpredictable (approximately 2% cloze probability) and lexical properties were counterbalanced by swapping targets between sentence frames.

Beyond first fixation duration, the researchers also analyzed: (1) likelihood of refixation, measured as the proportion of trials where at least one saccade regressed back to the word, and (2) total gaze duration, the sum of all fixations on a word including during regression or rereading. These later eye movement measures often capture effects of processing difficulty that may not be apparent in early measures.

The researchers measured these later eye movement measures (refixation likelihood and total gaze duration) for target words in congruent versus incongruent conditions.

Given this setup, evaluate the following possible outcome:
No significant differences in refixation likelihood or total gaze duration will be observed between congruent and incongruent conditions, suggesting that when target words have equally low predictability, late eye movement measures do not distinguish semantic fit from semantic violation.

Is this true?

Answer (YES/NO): NO